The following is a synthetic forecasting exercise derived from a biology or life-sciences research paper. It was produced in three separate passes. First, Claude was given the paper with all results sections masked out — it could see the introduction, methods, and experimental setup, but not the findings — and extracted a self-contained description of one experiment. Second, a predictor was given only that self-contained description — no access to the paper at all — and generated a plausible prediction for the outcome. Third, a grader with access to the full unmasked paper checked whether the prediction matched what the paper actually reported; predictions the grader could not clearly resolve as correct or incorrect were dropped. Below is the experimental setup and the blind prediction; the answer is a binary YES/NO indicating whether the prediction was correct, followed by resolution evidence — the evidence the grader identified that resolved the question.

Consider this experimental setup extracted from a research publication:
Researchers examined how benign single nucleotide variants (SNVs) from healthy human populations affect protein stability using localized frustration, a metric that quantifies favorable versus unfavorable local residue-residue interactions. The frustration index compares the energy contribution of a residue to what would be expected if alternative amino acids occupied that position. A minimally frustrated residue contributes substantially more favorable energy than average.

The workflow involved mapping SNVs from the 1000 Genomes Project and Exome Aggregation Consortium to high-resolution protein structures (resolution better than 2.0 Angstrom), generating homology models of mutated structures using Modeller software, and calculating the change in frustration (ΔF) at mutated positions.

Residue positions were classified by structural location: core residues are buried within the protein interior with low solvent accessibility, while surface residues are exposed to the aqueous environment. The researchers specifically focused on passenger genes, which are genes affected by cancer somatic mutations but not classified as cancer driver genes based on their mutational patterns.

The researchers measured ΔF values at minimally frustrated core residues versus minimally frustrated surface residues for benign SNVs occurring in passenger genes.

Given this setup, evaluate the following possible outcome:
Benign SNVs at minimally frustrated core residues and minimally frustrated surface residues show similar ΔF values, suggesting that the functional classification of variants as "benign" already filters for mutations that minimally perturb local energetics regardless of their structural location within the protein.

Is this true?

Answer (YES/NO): NO